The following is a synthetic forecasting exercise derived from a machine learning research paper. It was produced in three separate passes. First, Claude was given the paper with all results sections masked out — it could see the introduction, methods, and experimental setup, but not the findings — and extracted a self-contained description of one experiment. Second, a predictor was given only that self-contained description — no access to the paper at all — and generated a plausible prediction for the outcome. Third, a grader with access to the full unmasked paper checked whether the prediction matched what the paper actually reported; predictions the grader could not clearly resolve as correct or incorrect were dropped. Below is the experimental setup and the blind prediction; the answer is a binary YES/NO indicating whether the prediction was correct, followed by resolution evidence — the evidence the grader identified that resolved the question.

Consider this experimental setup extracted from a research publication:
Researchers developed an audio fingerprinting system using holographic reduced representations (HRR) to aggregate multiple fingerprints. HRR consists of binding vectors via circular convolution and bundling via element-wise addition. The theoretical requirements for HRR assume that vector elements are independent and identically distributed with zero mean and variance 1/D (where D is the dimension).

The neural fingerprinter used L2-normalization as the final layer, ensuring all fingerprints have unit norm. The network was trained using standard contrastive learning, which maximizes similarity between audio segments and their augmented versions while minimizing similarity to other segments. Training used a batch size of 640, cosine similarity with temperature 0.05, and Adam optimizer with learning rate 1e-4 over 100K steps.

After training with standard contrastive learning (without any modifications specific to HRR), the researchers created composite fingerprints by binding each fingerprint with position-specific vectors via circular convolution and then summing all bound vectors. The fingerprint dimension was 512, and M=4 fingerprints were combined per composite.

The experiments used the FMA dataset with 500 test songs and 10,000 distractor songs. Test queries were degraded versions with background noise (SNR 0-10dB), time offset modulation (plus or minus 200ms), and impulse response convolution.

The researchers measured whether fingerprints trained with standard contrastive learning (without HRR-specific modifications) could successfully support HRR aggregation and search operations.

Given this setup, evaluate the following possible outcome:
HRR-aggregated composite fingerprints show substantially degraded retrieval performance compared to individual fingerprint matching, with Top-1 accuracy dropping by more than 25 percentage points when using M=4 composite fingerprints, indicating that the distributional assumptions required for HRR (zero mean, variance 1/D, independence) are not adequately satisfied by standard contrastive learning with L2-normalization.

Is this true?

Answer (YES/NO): NO